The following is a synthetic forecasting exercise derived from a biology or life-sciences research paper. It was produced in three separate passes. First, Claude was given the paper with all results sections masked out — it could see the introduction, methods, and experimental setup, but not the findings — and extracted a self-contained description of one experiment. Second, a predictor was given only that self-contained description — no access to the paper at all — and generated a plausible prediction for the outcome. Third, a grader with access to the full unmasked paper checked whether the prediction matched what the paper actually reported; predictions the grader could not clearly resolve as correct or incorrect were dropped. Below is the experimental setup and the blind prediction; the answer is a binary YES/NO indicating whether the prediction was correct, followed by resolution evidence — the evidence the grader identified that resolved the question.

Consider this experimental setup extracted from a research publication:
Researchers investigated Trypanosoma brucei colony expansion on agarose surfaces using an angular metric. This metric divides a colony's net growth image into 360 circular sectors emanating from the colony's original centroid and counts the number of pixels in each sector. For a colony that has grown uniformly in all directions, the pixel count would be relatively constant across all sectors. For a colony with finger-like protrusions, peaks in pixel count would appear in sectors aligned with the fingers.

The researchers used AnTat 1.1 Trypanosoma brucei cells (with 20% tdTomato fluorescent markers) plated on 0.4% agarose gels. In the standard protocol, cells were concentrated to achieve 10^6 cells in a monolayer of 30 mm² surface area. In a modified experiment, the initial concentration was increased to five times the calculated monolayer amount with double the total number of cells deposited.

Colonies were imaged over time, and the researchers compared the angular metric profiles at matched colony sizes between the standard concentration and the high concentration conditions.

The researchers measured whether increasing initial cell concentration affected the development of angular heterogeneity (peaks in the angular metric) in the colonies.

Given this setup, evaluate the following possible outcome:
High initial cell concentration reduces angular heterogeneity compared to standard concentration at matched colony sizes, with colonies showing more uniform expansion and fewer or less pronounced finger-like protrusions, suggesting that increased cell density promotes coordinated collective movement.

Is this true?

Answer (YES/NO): NO